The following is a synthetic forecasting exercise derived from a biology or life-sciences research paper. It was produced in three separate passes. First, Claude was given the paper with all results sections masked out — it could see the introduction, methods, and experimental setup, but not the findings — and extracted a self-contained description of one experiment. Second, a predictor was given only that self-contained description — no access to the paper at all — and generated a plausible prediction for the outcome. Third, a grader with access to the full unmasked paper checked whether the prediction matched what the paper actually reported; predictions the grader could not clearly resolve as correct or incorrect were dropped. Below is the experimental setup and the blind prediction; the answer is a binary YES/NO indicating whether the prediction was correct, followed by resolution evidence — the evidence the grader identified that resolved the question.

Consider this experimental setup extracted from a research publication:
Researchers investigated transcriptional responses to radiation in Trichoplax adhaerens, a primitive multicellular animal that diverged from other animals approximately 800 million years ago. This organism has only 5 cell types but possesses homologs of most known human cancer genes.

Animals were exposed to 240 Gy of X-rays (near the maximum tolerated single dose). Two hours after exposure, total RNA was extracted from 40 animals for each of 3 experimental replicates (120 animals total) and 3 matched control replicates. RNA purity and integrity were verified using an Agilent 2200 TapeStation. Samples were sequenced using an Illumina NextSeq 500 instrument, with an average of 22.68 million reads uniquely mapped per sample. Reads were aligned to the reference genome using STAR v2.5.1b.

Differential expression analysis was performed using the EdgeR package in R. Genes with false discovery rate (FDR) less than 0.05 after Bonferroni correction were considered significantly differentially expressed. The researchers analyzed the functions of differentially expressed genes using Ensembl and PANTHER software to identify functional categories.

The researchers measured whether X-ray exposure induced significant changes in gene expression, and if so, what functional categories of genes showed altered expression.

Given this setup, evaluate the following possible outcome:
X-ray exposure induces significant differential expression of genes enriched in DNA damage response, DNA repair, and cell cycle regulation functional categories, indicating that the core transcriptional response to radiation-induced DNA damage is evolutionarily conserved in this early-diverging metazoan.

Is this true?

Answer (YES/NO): YES